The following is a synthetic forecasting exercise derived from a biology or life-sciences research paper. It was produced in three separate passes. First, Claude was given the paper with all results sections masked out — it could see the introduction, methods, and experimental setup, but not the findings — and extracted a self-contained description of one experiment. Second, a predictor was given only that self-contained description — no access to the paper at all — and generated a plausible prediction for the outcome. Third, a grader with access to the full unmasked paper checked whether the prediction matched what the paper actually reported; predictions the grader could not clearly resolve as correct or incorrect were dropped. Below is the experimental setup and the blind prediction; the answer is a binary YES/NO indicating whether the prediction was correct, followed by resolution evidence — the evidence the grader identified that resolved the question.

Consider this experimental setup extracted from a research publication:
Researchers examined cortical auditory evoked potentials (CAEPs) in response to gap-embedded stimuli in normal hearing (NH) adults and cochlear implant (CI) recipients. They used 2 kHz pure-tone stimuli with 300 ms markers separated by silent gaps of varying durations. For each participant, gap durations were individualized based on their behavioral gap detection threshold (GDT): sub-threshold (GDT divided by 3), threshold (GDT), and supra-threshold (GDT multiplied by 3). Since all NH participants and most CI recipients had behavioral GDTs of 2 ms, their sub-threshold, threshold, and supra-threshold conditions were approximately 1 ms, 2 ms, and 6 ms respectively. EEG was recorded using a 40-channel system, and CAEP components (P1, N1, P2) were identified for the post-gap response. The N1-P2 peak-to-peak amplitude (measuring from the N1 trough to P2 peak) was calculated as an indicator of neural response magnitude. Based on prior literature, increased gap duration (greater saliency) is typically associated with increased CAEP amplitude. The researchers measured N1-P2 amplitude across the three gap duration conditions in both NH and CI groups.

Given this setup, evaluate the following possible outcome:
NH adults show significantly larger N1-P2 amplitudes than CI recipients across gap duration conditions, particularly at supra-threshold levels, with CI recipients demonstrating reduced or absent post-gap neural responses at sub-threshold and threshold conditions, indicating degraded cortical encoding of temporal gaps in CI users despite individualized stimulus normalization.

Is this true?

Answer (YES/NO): NO